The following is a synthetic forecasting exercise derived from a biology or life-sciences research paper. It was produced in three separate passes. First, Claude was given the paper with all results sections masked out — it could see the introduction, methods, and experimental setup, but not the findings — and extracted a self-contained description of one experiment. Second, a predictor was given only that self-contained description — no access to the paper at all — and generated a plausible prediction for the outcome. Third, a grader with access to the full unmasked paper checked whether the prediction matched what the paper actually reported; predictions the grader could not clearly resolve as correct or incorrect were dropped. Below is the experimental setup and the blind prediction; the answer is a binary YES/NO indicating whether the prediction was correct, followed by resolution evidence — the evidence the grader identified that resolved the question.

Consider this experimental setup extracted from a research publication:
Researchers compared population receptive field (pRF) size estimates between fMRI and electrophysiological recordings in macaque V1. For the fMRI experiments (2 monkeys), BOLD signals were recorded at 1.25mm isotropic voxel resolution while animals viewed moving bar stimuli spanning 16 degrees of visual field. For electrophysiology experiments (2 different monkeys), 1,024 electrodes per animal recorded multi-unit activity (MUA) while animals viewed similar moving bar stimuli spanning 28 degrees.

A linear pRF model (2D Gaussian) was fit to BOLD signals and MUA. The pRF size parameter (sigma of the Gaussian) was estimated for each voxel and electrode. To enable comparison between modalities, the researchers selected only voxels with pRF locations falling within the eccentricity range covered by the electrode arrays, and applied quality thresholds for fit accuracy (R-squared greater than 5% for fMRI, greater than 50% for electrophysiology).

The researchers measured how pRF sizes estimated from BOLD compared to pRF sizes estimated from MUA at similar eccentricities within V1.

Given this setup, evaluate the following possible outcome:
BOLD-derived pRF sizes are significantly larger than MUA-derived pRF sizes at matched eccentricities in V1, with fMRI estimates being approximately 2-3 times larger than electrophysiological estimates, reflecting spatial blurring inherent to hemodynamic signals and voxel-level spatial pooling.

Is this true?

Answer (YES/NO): NO